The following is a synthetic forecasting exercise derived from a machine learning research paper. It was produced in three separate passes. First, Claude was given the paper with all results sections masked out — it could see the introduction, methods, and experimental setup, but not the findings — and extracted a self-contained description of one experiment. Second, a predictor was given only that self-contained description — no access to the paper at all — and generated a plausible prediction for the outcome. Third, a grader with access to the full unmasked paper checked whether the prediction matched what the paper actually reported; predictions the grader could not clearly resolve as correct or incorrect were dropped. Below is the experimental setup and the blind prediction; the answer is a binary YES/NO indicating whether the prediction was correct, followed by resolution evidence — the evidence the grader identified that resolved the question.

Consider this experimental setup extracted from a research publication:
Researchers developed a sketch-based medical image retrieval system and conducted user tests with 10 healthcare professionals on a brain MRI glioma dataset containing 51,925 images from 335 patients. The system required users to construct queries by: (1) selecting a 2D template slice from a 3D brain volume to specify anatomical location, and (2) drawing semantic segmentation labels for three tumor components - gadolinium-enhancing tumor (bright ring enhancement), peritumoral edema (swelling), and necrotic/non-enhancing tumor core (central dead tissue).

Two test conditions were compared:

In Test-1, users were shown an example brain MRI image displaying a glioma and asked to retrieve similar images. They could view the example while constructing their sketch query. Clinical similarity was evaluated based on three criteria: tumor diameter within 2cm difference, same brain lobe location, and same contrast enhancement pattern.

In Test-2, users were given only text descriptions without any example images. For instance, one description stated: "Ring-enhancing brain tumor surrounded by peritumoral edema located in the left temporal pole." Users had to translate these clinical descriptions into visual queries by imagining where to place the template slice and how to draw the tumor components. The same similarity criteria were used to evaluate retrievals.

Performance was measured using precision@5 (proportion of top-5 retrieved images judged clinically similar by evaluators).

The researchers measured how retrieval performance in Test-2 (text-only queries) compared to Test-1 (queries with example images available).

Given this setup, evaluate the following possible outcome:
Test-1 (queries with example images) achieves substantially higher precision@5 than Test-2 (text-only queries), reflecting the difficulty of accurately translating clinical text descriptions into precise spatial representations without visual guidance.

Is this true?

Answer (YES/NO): NO